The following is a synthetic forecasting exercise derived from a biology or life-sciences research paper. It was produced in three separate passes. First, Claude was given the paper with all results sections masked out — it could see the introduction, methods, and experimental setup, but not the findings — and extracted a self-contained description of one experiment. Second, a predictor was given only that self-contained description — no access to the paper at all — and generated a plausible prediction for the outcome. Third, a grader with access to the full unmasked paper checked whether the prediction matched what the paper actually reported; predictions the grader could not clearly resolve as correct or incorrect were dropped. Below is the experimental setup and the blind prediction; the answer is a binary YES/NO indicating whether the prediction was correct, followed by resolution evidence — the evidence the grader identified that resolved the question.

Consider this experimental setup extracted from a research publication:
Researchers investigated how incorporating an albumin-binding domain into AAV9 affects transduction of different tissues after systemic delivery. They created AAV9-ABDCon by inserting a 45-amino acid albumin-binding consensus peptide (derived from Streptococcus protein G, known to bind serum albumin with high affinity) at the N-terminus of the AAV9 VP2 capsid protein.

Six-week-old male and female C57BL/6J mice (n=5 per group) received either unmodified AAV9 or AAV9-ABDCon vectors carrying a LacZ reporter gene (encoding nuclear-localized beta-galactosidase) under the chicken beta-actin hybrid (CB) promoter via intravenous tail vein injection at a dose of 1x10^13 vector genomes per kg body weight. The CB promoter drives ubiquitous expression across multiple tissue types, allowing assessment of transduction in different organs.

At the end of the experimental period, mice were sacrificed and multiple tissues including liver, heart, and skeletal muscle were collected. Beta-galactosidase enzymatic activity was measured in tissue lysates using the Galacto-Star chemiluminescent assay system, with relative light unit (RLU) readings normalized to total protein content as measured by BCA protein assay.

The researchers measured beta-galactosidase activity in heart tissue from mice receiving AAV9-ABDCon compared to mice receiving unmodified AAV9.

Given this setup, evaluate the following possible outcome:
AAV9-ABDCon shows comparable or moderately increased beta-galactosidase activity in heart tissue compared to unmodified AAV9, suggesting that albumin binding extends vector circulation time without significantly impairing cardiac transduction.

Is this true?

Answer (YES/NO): YES